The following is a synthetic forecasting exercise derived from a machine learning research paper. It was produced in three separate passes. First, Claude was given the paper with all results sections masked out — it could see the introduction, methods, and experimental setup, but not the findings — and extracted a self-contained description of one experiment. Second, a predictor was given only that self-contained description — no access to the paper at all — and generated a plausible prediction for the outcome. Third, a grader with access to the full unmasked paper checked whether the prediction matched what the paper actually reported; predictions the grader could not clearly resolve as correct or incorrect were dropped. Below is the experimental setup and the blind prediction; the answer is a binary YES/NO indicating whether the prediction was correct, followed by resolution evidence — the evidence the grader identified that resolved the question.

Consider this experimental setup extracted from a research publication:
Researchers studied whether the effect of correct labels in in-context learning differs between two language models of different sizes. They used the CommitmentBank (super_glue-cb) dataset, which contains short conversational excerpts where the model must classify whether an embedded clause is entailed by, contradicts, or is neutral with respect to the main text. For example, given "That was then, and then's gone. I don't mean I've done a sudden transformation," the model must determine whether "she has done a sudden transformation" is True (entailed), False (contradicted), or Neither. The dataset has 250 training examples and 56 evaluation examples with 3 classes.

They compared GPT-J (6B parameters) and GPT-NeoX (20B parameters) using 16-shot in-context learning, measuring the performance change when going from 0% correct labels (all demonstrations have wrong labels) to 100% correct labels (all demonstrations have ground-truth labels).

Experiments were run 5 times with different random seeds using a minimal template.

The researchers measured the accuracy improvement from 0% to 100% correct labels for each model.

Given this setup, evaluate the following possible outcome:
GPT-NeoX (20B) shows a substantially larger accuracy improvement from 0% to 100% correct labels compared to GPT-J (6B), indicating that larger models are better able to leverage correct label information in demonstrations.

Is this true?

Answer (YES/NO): NO